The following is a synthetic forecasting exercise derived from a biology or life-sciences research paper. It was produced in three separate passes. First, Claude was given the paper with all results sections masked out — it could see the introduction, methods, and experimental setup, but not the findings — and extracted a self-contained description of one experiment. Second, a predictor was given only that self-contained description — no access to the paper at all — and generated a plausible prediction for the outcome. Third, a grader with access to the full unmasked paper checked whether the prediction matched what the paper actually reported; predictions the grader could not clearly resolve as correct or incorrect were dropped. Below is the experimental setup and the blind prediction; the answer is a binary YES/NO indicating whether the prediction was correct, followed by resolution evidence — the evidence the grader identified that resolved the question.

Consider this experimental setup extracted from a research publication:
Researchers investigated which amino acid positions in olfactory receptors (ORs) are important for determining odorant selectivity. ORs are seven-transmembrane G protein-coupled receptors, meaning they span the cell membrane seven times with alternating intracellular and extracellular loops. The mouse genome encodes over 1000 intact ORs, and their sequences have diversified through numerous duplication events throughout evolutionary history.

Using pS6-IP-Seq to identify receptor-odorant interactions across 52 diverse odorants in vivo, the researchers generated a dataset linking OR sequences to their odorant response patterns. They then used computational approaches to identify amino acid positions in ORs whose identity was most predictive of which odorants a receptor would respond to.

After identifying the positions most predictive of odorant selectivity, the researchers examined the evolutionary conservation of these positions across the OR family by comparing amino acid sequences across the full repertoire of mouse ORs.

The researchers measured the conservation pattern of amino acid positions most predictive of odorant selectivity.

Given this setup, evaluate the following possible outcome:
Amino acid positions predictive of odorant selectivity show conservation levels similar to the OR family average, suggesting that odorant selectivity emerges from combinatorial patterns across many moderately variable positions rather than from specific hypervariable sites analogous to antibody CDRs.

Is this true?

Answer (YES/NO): NO